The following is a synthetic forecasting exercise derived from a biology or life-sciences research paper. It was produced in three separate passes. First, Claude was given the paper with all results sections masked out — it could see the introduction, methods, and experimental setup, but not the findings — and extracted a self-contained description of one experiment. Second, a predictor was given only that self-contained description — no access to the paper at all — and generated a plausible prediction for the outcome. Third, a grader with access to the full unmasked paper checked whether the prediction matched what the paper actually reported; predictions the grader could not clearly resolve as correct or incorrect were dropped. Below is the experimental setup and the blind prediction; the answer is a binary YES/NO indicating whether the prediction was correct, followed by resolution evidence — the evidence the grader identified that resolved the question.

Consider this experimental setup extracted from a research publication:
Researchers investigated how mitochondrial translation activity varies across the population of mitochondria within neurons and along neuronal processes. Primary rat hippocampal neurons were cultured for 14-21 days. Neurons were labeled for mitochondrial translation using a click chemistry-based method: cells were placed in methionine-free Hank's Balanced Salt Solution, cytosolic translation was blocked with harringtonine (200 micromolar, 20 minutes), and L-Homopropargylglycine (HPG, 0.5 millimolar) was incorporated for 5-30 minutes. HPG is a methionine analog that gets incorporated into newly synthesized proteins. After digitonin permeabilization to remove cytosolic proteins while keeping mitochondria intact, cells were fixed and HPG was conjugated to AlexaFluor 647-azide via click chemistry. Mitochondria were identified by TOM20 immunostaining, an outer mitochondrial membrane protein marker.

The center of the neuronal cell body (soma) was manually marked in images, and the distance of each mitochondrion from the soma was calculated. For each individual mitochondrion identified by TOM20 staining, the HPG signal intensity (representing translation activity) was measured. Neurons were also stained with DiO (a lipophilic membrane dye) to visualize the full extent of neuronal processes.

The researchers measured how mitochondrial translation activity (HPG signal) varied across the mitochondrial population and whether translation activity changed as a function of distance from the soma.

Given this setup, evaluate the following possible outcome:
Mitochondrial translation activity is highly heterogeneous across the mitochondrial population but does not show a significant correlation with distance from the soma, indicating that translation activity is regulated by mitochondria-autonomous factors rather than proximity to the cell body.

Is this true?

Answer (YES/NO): YES